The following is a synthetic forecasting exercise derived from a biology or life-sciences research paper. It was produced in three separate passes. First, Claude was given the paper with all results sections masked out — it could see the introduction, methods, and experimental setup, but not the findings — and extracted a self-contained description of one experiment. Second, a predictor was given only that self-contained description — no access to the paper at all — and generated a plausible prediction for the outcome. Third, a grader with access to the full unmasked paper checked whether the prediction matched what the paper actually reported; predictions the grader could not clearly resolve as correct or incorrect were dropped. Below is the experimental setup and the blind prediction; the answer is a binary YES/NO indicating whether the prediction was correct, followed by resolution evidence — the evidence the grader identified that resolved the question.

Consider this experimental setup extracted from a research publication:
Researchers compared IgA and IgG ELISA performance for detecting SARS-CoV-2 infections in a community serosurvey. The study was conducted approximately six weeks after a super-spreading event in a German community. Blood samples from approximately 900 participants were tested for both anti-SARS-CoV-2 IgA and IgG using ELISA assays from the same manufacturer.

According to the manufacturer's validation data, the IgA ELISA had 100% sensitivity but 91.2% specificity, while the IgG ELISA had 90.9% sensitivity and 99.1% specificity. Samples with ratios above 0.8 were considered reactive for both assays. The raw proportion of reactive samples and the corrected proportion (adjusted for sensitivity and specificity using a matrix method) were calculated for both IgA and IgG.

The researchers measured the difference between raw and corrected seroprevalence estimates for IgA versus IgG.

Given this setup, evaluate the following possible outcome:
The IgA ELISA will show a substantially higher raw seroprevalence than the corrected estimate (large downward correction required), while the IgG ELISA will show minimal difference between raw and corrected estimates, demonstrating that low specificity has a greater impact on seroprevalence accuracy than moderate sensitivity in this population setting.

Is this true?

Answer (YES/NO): YES